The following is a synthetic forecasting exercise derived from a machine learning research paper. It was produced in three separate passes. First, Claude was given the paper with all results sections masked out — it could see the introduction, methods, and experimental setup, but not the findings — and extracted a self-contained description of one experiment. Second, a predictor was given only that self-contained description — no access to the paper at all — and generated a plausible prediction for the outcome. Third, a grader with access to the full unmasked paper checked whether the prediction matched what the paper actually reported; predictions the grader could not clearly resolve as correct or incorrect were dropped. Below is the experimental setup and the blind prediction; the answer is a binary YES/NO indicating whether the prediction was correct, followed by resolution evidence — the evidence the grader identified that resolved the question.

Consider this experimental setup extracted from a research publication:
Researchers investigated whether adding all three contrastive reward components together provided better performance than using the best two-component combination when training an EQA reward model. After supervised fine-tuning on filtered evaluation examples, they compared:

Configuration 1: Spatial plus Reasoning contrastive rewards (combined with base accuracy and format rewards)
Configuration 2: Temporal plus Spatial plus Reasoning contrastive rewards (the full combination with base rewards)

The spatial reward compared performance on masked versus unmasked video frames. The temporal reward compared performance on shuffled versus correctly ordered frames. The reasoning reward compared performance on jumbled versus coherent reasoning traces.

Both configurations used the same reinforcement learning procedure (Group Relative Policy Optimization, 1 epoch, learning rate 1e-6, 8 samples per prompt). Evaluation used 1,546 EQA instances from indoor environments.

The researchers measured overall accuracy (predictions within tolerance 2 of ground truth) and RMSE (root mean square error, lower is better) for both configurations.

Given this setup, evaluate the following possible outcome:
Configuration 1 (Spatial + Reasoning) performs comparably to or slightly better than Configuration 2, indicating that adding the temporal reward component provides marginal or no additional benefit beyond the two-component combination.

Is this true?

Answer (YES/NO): YES